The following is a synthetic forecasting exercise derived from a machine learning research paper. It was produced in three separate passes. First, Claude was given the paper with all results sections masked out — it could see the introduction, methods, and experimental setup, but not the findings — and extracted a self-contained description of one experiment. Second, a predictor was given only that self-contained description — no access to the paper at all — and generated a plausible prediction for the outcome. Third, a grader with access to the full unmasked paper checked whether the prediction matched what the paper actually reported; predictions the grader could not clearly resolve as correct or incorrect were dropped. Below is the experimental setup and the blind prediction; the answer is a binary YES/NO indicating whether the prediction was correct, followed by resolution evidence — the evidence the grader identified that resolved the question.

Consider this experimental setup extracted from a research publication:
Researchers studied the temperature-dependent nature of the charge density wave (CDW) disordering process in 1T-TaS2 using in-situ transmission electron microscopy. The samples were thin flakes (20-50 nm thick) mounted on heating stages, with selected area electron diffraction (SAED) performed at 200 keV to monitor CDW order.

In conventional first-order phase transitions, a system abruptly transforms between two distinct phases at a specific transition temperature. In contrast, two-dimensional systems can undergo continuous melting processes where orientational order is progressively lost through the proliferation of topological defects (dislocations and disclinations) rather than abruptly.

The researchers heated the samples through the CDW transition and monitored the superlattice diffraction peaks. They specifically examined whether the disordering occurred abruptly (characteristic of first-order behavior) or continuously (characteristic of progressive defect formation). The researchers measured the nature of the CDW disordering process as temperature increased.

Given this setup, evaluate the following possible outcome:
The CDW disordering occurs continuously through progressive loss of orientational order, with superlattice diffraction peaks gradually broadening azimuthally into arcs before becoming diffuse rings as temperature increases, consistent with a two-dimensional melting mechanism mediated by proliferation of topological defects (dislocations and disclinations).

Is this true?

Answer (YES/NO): NO